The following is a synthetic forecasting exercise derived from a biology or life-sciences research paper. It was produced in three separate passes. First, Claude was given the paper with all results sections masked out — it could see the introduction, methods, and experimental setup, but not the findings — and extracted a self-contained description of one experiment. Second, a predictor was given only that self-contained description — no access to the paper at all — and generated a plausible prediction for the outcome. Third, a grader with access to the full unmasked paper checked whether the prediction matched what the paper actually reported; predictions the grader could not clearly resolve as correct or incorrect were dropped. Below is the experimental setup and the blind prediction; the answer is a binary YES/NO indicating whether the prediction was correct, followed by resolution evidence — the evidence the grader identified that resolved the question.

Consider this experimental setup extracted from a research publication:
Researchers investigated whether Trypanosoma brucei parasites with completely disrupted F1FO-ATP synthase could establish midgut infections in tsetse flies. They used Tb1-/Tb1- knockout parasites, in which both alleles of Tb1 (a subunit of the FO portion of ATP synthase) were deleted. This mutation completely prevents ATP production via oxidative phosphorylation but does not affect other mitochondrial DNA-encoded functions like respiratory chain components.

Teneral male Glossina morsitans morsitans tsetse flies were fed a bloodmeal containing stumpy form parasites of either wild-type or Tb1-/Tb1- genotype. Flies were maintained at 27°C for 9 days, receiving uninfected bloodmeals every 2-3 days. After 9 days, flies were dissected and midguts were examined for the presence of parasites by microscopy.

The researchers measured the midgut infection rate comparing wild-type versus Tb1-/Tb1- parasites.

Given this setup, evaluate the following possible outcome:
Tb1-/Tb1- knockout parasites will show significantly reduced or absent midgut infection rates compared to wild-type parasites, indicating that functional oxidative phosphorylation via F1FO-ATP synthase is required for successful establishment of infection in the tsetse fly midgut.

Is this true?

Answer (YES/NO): YES